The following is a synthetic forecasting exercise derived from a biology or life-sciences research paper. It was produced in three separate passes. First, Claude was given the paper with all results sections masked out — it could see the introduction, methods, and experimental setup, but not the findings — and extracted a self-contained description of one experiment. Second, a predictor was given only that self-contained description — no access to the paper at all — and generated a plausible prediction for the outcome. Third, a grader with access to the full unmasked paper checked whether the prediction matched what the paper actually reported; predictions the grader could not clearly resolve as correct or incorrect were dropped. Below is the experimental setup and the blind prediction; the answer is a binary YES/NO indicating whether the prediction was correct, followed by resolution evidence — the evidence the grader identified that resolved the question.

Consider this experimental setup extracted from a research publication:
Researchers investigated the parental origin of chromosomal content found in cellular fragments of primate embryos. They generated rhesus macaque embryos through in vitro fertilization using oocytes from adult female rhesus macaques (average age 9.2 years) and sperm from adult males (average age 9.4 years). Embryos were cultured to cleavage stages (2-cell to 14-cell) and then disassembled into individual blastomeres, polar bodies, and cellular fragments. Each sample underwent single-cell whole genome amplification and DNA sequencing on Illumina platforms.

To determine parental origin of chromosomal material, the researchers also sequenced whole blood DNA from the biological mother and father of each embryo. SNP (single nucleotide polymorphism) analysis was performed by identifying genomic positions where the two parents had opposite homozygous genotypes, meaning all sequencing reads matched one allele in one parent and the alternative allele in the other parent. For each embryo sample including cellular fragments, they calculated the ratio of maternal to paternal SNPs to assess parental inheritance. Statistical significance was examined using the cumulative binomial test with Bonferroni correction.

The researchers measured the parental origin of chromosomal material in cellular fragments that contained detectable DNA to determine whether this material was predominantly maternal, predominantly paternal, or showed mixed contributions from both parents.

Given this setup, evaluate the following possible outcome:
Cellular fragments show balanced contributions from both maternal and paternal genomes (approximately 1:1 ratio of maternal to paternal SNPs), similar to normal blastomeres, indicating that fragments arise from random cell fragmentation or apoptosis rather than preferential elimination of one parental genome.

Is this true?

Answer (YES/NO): NO